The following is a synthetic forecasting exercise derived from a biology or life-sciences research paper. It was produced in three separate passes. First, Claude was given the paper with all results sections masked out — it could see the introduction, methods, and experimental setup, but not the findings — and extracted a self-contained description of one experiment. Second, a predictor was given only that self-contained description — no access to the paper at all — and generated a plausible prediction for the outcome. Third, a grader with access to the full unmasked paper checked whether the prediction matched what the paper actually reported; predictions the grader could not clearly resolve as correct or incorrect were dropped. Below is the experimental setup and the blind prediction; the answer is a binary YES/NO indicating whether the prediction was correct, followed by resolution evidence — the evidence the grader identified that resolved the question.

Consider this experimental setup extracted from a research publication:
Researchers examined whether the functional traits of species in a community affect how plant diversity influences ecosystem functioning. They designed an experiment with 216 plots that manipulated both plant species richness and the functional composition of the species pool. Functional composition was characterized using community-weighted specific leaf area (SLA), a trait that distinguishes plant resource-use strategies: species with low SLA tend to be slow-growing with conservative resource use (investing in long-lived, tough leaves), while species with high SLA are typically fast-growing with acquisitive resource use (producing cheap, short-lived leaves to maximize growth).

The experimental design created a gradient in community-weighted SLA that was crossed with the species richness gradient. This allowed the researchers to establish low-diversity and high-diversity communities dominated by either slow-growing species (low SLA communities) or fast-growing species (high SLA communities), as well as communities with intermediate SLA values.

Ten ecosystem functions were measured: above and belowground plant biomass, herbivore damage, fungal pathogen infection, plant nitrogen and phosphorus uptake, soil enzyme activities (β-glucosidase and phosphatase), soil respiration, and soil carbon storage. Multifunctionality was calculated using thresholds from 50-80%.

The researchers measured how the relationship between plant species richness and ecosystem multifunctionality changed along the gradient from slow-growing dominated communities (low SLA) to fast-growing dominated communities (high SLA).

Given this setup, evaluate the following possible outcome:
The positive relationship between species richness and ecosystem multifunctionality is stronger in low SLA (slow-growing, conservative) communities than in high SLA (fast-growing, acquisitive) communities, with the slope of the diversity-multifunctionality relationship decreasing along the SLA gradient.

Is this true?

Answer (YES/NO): NO